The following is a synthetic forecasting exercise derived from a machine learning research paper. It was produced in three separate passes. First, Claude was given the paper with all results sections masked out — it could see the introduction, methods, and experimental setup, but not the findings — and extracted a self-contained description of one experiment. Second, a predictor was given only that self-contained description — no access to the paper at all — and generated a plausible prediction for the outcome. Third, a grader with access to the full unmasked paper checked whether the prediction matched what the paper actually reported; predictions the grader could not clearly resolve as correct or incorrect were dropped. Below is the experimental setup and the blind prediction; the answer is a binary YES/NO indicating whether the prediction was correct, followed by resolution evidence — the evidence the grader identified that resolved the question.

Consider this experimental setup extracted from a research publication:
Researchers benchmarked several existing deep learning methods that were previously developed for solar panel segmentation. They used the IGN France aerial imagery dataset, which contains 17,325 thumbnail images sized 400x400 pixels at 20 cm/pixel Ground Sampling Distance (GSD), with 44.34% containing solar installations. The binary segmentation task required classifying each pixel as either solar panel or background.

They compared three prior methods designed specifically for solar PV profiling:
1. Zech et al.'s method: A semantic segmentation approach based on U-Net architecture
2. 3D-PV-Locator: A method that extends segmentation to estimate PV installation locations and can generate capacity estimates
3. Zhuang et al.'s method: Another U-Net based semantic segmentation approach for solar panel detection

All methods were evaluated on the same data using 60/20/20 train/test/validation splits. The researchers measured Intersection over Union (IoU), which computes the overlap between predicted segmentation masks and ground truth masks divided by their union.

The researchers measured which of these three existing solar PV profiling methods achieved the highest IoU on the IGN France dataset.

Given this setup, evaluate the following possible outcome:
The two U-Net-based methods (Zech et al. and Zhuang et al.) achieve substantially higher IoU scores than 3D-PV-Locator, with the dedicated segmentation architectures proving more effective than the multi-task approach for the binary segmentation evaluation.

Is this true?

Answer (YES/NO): NO